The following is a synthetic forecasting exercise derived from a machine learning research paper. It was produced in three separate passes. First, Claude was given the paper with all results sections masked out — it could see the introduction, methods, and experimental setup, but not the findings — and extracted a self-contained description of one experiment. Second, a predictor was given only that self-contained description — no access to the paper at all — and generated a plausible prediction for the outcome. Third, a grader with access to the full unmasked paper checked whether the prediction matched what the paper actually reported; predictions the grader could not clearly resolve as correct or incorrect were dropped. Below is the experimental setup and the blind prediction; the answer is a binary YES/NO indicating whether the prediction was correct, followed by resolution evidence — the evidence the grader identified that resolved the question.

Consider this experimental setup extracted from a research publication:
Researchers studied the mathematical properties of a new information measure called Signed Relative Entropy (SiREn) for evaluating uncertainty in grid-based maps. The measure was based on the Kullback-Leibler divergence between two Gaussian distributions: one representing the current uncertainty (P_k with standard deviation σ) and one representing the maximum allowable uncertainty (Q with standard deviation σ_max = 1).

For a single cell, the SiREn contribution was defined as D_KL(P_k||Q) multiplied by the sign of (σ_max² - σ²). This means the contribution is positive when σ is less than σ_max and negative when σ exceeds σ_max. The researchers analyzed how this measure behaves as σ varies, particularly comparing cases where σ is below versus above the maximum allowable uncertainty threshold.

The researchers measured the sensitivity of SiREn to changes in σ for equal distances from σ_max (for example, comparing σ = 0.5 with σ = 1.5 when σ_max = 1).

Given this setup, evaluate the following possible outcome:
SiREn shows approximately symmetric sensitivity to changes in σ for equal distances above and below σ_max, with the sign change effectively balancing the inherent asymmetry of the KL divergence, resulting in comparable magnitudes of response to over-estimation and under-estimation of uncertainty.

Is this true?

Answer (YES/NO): NO